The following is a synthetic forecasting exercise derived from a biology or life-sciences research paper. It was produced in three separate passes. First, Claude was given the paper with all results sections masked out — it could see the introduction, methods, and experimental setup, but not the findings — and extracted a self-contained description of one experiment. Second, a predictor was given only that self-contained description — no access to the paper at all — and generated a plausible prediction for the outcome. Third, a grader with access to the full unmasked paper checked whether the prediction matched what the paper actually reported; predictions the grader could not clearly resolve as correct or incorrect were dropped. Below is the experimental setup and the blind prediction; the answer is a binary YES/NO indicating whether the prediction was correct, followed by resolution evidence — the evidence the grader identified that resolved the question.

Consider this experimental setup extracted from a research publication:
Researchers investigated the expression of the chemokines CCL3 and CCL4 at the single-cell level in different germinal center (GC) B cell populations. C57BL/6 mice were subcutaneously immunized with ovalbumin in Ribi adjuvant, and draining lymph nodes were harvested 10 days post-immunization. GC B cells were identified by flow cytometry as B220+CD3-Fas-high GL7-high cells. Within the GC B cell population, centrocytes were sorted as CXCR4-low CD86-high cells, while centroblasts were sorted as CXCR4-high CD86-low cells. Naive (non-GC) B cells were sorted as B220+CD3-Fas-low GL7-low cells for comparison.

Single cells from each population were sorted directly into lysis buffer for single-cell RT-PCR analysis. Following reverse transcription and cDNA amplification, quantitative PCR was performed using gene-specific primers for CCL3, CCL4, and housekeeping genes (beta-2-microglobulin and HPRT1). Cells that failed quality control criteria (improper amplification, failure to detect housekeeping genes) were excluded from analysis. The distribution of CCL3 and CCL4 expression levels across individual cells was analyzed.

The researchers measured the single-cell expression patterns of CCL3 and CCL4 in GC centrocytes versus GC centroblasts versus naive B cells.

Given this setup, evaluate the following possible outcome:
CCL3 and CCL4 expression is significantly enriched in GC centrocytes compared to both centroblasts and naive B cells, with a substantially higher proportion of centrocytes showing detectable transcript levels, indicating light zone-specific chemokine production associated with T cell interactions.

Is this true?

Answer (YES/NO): NO